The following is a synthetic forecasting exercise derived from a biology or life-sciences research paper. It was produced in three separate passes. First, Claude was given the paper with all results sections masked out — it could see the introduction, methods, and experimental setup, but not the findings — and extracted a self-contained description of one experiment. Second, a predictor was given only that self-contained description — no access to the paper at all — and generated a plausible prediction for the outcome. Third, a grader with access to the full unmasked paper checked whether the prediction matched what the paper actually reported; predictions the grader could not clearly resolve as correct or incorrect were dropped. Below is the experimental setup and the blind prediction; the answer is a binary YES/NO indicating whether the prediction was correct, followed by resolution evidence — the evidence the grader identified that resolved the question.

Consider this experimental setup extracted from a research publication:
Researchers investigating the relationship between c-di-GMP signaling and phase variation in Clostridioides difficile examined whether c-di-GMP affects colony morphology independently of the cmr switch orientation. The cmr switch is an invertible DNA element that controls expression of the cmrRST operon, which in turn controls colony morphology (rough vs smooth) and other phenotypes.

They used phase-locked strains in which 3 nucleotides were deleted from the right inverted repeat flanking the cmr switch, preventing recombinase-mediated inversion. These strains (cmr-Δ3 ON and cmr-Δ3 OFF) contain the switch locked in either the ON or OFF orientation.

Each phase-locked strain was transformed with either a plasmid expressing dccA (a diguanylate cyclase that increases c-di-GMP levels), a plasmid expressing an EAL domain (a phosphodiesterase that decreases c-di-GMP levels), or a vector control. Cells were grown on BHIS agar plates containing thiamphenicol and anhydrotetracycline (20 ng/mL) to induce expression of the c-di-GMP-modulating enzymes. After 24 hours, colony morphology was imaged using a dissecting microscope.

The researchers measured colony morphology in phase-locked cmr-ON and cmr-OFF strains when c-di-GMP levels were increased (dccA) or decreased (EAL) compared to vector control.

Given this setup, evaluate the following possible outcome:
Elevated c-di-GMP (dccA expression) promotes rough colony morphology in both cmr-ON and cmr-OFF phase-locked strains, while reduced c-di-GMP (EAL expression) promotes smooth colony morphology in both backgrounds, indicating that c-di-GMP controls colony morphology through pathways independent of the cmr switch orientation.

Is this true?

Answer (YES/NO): NO